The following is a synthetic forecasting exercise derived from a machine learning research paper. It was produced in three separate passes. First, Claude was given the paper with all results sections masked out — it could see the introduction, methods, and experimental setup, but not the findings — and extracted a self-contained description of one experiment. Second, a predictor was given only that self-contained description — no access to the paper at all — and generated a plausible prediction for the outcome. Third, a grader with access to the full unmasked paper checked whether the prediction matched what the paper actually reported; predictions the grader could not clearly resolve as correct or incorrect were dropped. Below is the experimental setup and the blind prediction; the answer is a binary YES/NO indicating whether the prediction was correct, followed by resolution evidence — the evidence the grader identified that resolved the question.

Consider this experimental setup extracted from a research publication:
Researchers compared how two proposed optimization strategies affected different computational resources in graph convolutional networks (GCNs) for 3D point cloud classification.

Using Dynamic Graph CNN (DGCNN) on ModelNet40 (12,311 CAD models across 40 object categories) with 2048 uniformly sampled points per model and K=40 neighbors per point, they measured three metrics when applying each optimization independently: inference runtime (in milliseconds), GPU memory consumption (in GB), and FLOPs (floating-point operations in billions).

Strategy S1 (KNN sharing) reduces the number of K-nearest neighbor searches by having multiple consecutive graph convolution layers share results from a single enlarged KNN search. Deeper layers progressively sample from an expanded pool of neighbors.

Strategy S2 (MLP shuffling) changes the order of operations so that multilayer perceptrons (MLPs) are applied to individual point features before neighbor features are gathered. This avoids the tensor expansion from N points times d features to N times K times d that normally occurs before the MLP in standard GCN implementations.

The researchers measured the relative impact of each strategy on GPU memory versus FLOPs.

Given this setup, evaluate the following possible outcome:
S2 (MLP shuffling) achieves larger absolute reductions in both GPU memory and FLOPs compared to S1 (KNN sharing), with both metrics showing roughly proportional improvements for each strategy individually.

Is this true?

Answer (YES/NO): NO